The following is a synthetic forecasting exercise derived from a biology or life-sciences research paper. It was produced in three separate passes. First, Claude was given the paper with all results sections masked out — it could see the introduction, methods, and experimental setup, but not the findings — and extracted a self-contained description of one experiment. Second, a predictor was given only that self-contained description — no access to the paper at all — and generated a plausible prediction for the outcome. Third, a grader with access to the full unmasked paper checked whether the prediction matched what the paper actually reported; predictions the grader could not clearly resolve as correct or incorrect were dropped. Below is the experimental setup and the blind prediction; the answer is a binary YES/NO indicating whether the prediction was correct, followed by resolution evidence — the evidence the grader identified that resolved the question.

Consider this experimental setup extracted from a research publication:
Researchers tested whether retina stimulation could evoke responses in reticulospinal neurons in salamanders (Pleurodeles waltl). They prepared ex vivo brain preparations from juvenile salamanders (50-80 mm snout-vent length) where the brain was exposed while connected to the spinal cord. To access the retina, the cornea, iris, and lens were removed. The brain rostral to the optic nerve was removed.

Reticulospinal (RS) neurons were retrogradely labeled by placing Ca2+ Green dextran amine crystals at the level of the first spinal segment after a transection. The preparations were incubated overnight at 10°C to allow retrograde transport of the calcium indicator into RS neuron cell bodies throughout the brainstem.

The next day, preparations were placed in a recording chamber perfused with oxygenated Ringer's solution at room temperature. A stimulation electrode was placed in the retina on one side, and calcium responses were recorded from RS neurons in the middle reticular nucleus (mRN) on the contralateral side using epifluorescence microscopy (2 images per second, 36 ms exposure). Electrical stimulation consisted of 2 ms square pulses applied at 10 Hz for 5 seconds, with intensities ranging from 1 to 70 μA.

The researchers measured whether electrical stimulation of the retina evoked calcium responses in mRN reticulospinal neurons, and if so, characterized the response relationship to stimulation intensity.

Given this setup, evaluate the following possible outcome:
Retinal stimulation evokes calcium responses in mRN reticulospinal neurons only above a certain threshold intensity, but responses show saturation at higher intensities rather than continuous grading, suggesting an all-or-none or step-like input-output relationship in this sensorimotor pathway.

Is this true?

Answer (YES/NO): NO